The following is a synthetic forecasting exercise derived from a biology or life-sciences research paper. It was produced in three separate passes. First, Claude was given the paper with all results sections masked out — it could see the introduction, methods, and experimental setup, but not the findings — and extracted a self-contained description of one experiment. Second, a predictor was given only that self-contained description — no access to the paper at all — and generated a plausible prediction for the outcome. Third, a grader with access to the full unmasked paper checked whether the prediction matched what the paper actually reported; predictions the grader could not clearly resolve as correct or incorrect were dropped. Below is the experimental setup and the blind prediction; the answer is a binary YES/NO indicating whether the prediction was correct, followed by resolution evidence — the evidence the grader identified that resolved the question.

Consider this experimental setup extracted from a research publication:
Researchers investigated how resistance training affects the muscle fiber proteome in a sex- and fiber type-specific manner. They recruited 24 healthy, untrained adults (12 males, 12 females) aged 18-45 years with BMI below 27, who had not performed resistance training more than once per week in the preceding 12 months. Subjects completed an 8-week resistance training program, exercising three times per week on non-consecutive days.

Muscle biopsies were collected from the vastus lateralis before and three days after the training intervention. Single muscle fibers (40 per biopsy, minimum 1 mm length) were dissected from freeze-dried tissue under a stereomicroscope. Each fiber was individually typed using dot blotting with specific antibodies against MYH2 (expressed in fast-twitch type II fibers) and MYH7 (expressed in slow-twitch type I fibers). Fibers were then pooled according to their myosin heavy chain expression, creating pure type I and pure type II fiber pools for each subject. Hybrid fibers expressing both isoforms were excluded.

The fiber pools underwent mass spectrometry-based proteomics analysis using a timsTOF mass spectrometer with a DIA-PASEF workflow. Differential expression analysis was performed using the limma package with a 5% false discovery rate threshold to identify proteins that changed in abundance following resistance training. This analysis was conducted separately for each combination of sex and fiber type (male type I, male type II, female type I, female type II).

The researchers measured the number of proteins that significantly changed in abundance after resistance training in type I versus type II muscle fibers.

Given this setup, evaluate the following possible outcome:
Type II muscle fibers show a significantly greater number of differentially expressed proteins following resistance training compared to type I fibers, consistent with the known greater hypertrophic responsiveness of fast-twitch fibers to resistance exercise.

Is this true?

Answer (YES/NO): YES